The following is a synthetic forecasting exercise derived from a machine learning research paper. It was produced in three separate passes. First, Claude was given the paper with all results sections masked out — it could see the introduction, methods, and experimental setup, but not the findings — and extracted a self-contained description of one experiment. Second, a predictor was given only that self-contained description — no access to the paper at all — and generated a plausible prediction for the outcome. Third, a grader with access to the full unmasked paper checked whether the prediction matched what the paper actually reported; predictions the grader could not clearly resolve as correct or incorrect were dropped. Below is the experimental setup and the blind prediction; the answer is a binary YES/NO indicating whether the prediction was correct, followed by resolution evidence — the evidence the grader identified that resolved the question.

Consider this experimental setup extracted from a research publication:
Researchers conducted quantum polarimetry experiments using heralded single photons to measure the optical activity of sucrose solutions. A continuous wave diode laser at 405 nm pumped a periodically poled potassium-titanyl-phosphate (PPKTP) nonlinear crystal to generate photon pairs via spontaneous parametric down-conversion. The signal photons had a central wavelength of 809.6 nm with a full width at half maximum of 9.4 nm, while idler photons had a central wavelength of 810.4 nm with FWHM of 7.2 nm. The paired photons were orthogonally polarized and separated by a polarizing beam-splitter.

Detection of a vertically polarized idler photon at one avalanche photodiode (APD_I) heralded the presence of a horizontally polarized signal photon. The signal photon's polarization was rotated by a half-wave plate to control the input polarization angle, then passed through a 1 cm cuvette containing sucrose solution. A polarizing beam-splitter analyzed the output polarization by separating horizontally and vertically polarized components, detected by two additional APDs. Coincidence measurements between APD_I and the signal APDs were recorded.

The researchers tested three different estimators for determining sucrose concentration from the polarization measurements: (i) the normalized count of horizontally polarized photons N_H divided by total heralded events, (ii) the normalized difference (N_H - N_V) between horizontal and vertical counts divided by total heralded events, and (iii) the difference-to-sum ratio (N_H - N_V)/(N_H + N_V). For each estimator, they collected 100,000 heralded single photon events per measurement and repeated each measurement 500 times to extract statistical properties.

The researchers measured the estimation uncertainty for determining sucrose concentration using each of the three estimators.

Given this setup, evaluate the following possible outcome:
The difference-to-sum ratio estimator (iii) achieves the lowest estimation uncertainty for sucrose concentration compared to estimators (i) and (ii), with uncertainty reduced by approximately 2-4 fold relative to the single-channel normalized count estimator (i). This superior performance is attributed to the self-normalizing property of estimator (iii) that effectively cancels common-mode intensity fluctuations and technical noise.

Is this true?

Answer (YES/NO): NO